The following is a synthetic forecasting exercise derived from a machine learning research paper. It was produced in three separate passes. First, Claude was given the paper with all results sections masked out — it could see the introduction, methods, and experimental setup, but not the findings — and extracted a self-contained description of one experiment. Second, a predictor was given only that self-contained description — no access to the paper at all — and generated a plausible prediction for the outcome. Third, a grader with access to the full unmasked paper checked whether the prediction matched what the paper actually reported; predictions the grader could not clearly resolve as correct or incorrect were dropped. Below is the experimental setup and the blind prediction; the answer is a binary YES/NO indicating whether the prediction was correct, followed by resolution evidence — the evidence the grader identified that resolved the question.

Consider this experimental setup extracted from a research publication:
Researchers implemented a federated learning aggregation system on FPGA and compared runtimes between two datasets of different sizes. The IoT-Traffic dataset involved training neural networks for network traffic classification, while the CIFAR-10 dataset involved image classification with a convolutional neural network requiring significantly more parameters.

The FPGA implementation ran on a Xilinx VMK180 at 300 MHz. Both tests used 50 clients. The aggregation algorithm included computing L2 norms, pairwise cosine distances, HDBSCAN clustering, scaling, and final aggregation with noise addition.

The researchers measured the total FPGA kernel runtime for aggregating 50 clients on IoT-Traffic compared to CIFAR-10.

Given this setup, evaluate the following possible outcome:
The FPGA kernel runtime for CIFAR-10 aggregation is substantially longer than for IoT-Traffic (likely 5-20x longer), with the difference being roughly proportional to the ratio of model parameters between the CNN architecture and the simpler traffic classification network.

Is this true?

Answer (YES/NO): NO